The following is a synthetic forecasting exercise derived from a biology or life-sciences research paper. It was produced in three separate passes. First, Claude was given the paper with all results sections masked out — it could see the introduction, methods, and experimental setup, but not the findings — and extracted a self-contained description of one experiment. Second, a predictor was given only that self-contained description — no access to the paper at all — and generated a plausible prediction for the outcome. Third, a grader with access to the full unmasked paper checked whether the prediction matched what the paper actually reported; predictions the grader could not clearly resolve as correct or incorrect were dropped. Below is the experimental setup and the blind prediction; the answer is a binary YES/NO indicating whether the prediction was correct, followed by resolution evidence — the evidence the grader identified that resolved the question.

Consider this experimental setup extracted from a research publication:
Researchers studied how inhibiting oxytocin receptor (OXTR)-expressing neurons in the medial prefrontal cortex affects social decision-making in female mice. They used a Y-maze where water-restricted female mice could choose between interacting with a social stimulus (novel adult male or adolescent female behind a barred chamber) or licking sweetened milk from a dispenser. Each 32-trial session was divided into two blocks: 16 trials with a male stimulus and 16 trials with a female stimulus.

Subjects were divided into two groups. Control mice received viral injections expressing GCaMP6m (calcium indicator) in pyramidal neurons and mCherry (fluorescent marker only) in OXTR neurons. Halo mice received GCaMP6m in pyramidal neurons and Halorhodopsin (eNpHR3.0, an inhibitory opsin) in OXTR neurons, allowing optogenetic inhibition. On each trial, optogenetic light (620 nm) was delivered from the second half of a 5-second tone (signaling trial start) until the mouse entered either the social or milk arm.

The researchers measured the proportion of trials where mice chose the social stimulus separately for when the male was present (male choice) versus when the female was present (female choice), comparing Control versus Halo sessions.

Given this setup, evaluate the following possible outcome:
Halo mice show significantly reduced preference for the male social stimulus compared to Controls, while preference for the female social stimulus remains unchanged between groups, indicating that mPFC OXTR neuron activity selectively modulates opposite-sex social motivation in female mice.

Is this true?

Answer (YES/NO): YES